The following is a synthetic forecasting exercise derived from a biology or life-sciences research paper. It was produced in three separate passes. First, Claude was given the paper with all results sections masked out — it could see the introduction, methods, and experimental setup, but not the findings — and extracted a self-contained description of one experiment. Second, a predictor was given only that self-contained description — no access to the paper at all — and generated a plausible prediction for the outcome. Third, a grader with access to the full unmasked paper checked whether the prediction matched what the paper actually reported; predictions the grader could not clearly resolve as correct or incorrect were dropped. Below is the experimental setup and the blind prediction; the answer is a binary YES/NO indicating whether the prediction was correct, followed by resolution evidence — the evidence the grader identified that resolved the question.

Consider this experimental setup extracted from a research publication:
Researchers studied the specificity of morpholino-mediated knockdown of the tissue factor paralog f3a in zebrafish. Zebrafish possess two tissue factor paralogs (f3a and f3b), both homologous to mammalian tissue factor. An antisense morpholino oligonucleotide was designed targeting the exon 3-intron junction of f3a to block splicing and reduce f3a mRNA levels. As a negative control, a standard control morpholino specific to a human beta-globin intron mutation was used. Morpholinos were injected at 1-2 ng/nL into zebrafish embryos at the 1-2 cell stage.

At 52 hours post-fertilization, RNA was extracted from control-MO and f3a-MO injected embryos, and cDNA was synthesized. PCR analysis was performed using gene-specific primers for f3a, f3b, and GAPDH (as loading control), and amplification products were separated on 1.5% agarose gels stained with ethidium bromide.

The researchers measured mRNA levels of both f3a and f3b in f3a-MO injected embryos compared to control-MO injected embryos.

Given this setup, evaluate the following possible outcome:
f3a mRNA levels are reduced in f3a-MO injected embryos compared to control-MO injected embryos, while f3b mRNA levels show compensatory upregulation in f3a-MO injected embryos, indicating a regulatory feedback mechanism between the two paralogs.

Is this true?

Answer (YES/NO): NO